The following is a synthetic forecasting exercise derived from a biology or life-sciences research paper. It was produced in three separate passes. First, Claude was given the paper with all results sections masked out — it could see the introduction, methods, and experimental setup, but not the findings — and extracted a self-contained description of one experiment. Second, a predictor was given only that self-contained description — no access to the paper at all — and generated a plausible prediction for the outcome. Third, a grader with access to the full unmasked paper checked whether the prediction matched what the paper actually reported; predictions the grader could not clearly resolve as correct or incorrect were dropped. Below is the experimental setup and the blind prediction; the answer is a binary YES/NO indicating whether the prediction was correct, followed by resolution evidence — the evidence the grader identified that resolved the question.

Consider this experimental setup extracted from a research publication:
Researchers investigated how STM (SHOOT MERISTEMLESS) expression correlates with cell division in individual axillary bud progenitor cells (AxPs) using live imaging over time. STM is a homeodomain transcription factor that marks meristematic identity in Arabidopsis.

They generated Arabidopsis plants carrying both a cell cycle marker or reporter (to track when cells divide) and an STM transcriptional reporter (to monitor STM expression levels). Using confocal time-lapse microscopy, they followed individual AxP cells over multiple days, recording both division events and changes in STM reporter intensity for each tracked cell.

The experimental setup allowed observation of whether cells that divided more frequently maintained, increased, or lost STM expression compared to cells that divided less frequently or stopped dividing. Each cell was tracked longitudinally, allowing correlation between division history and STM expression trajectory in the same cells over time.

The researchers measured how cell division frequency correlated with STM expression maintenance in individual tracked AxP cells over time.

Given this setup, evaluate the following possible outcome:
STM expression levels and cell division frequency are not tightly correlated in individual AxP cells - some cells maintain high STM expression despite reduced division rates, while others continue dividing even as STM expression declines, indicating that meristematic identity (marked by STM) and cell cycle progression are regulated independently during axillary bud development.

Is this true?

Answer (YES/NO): NO